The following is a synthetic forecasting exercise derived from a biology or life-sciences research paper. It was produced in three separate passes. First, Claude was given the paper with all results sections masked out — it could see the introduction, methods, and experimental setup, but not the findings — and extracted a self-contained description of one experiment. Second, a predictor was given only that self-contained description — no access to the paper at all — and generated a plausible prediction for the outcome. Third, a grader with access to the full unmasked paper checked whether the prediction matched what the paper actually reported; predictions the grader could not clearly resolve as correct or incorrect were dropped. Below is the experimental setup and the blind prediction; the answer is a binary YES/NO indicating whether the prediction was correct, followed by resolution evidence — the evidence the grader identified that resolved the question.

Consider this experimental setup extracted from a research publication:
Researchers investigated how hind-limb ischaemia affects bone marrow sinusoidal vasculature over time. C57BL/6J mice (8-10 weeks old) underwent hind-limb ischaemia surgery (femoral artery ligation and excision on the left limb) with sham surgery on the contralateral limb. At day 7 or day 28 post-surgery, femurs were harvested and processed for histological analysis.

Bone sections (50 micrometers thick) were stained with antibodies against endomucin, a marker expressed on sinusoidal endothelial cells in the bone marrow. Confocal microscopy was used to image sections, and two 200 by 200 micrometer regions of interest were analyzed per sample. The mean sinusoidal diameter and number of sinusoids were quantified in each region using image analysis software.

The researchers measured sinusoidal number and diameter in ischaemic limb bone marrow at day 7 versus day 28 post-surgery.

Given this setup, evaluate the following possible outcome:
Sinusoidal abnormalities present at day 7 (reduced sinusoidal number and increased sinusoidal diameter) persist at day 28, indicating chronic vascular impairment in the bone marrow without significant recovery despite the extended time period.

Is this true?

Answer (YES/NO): NO